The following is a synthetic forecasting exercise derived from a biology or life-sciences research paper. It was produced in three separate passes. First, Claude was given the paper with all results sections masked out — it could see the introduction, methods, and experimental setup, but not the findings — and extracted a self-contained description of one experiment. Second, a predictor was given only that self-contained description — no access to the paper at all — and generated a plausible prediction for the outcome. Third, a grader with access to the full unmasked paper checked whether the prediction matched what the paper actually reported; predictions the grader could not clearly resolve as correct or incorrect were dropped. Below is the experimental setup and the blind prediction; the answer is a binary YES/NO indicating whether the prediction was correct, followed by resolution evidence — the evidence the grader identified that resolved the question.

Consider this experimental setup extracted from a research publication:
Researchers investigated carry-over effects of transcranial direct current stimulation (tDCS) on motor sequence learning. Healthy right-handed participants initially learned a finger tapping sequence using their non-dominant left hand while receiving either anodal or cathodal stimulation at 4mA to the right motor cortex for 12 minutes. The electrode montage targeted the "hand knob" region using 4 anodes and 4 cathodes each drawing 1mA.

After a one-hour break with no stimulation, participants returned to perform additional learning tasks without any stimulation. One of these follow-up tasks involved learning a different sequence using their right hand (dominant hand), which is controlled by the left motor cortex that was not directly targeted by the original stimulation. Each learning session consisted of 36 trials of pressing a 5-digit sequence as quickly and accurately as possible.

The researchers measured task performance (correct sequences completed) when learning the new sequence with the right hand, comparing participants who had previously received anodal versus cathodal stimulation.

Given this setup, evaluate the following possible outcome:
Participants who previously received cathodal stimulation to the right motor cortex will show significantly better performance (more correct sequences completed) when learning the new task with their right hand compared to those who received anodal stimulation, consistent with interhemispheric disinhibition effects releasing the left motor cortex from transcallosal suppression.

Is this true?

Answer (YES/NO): NO